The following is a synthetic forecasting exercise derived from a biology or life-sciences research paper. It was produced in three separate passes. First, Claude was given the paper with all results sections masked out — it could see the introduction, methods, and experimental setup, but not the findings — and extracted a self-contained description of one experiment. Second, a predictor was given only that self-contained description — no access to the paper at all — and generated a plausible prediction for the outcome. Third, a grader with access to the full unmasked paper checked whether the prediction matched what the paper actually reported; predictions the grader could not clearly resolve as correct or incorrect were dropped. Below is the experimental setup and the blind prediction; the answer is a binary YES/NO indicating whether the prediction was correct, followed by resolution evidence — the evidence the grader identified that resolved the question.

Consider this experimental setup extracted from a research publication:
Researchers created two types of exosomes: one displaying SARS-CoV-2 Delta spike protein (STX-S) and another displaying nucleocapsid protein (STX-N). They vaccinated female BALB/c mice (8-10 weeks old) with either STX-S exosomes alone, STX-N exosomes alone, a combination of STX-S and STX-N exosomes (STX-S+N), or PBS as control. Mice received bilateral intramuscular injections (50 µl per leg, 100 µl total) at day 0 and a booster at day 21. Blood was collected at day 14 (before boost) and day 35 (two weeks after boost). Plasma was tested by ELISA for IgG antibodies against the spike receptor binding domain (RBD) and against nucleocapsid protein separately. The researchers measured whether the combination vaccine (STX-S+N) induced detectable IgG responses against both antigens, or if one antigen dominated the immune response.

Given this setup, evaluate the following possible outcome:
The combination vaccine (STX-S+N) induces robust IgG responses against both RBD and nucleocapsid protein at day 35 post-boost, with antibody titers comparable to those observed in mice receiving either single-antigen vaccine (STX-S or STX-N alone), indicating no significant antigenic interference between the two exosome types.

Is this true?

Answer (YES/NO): YES